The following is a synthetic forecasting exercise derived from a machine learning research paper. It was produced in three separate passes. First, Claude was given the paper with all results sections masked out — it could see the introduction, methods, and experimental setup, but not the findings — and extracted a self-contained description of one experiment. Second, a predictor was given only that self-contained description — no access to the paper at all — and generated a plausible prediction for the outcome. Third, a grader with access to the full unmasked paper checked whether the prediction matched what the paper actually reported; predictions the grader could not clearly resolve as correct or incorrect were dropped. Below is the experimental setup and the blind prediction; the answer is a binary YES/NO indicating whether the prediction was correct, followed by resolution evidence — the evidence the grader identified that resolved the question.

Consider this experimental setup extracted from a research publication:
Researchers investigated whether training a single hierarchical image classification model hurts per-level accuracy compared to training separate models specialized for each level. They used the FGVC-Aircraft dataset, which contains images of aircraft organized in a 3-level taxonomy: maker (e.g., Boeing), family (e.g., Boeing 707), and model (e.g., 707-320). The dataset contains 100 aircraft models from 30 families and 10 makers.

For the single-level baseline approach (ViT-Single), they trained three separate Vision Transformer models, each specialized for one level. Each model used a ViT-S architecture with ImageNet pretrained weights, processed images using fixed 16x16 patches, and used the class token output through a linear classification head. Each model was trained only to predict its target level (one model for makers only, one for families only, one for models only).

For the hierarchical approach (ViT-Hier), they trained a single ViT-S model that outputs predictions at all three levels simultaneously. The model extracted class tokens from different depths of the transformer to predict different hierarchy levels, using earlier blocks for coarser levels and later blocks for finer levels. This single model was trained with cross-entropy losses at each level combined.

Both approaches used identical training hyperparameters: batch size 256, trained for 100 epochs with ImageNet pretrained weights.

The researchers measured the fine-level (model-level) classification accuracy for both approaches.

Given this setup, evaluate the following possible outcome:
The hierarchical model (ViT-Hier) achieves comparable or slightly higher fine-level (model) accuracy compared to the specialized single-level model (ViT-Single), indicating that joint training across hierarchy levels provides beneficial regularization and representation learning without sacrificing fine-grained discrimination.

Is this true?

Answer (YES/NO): NO